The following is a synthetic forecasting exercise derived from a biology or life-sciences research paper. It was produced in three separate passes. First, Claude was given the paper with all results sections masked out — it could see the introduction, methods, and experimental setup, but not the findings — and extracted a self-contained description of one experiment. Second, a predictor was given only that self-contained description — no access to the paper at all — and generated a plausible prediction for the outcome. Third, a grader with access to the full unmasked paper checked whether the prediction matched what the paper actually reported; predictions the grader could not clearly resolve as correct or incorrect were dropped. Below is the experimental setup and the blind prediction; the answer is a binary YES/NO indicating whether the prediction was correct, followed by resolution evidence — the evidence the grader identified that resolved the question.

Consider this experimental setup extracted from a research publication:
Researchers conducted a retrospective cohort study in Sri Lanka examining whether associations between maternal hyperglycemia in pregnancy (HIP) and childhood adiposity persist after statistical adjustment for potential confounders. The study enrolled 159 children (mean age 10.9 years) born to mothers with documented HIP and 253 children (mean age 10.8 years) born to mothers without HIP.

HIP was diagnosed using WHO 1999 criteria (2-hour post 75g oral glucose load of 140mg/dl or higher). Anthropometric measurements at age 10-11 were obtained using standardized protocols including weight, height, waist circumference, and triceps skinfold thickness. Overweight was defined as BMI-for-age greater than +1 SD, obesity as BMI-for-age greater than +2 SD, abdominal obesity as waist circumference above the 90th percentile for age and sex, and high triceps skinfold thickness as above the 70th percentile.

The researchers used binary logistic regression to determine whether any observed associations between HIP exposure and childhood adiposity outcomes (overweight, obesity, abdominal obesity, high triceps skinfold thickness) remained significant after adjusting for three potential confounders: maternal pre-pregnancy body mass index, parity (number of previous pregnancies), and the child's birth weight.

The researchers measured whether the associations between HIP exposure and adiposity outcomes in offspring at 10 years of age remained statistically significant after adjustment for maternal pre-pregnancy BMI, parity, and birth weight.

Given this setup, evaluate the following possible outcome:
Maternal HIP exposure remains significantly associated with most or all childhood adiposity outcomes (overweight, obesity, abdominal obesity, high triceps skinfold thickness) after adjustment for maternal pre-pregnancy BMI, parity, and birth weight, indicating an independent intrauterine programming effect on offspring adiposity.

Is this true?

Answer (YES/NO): YES